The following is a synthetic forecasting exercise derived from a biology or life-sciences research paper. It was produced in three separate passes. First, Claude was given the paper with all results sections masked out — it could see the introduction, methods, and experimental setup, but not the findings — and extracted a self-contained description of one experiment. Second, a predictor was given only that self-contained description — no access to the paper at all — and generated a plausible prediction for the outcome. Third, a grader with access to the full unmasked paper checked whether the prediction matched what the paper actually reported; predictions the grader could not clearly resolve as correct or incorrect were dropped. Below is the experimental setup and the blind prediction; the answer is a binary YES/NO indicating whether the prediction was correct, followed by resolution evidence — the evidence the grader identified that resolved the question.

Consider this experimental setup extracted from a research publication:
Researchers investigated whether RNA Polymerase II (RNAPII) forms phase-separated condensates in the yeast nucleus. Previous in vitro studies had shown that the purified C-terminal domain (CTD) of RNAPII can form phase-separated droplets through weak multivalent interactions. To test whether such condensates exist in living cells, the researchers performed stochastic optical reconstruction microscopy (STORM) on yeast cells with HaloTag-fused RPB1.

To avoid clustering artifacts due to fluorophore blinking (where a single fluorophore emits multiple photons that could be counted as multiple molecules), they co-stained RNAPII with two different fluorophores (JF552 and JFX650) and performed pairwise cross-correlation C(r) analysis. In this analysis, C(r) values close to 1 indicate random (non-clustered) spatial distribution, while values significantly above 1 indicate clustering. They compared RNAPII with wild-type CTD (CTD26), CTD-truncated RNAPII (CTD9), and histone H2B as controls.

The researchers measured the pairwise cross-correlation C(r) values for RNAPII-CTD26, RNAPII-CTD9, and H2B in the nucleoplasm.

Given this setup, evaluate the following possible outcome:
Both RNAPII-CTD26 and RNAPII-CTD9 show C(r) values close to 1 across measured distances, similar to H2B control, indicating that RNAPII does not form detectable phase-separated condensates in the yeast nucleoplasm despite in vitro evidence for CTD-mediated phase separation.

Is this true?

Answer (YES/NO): YES